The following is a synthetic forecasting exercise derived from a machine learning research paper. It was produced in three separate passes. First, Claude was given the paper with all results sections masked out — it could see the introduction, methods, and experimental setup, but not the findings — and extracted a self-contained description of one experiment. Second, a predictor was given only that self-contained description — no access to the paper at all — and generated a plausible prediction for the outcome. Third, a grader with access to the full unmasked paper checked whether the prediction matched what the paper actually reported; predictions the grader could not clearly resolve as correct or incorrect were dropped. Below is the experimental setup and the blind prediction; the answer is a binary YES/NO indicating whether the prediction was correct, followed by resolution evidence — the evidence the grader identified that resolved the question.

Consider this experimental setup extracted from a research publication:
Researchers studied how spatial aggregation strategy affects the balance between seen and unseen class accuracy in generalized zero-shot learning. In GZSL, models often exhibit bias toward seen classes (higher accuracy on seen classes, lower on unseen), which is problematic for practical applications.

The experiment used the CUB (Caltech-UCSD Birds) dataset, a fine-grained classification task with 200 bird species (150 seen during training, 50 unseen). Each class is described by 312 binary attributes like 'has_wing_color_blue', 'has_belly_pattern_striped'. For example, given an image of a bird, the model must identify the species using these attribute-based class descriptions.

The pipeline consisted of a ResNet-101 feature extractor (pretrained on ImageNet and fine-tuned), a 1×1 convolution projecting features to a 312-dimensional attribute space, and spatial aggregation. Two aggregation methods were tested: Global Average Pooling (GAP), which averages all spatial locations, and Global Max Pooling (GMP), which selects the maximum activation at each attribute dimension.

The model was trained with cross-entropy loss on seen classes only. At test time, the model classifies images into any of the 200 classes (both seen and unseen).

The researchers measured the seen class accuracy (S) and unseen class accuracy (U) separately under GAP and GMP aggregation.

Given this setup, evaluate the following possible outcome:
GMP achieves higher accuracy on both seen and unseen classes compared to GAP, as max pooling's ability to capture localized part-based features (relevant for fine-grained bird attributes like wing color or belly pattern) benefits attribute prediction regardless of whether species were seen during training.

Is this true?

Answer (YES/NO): YES